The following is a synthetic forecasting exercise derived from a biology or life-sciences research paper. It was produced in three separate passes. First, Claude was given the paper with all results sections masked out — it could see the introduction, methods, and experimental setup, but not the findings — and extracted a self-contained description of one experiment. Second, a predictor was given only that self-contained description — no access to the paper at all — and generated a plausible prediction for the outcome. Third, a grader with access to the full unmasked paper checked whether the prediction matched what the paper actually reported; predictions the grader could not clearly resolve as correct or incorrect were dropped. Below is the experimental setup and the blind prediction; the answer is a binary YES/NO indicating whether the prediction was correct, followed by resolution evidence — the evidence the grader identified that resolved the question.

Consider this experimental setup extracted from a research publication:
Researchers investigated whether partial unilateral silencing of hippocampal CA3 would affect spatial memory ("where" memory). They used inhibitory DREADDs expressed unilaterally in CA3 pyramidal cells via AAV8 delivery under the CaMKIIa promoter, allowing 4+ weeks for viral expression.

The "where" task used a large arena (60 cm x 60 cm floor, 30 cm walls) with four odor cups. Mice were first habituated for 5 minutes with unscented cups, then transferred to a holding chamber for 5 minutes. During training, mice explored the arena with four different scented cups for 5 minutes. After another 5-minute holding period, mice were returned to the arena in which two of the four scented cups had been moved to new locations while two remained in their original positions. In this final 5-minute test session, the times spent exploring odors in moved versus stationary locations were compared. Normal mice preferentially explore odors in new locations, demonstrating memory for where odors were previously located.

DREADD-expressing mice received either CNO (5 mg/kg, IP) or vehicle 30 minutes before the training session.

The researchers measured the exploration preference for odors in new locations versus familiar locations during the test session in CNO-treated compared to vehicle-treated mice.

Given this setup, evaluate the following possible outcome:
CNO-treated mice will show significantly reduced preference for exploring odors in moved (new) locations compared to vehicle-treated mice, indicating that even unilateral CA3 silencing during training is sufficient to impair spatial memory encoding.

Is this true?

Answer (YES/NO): NO